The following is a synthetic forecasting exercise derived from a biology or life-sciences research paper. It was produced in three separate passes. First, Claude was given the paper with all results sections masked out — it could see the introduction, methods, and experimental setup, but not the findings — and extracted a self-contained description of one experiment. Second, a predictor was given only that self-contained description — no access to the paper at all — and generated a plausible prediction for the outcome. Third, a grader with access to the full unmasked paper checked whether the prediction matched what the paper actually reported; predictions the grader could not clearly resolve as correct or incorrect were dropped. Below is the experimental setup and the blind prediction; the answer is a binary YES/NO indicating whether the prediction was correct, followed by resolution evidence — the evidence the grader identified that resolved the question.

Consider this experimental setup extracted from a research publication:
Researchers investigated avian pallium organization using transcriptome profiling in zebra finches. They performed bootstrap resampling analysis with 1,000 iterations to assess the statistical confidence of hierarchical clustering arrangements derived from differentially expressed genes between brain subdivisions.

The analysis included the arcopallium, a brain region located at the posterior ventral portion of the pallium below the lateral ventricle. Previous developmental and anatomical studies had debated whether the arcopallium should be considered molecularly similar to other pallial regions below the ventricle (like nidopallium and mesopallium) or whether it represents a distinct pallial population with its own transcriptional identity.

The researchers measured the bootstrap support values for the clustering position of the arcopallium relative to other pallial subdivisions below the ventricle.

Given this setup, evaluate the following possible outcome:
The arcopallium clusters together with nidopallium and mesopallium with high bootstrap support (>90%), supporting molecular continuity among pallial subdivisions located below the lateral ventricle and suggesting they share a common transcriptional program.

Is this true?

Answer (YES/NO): NO